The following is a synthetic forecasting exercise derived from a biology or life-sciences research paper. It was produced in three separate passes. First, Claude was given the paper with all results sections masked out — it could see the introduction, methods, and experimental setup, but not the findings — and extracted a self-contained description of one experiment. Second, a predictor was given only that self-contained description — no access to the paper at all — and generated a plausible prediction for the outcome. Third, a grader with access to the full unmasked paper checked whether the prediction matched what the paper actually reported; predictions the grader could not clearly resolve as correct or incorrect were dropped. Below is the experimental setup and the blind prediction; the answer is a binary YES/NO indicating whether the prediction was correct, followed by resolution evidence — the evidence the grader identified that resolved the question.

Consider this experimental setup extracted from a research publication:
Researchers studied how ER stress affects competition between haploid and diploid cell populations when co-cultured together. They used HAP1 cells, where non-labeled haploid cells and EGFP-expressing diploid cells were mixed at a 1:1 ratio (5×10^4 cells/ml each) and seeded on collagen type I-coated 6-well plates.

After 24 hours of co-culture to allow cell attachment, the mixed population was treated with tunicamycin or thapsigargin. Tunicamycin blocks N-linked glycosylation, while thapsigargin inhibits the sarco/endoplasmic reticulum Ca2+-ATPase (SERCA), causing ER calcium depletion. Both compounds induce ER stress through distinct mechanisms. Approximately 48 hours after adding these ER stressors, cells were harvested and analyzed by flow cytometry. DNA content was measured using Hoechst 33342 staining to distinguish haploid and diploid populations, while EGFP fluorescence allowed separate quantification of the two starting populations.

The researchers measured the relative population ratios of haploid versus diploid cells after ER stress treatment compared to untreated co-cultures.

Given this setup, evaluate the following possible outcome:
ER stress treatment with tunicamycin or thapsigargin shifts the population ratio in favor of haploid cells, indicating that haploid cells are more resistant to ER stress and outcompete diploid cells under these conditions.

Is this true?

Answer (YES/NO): NO